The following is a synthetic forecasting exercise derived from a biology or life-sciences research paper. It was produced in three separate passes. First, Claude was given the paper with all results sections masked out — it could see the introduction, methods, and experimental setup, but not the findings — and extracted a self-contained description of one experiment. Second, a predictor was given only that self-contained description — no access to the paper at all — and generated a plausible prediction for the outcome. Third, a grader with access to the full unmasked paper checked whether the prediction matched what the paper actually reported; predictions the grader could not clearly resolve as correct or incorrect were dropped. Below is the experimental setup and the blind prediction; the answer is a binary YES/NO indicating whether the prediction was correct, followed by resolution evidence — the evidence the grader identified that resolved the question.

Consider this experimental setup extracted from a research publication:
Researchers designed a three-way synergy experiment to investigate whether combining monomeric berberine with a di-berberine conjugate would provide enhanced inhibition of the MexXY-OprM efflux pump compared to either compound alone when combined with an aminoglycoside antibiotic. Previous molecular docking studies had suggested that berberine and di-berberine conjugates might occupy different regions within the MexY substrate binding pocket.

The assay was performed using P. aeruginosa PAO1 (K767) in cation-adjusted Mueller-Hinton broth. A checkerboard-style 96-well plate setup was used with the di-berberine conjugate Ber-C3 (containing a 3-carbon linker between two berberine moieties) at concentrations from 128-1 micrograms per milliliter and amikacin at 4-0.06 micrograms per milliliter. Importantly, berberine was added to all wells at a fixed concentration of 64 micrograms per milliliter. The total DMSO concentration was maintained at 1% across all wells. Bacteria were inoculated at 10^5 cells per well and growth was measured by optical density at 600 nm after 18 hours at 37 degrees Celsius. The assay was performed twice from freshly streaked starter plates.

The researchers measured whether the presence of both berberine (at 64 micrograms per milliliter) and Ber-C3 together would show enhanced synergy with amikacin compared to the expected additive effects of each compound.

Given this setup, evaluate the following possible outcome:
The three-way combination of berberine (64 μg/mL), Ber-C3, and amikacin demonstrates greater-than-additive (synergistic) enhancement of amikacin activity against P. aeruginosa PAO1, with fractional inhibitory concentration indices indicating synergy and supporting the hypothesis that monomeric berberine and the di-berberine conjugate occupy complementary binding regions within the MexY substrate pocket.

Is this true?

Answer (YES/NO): NO